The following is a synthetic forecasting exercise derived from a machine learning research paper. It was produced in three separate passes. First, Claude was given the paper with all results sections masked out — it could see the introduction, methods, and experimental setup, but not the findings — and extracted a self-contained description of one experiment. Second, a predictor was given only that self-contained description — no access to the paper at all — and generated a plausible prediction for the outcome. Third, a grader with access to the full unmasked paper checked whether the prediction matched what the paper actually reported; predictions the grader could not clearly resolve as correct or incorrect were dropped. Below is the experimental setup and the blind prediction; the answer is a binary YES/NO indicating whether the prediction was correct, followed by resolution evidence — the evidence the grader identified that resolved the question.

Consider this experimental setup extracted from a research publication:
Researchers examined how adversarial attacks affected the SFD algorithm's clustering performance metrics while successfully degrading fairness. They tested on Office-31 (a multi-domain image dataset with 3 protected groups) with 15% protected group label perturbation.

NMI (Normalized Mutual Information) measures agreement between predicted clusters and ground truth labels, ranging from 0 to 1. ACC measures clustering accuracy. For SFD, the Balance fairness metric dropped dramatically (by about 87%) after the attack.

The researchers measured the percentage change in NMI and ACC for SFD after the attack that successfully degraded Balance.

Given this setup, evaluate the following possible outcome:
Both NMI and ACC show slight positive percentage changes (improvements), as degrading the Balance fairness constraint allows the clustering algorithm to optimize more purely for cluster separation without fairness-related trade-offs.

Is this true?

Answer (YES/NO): NO